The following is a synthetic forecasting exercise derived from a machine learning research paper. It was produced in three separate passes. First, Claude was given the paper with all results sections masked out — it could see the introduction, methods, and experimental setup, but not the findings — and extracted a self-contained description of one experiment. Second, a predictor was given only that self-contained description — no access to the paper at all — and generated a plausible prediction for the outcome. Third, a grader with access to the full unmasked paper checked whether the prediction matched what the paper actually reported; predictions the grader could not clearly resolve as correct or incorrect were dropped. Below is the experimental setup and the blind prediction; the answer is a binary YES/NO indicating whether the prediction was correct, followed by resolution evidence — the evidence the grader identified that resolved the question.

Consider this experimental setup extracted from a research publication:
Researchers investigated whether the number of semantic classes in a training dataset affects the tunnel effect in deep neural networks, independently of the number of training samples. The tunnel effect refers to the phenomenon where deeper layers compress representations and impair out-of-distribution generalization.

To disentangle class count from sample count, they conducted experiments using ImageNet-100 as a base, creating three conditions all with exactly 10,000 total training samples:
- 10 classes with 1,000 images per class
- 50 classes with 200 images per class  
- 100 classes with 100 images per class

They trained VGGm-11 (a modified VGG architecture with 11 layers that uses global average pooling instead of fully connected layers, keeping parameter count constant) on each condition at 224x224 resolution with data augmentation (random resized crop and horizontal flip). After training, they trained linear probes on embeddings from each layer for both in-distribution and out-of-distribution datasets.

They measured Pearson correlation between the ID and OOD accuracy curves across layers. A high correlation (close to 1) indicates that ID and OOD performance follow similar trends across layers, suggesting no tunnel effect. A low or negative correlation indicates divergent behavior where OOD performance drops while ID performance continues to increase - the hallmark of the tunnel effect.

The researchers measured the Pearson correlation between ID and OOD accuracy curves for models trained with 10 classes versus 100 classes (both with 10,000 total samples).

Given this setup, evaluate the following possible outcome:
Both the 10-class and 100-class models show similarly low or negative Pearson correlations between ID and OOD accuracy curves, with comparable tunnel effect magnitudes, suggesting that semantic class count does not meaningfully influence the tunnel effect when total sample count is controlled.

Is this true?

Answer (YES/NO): NO